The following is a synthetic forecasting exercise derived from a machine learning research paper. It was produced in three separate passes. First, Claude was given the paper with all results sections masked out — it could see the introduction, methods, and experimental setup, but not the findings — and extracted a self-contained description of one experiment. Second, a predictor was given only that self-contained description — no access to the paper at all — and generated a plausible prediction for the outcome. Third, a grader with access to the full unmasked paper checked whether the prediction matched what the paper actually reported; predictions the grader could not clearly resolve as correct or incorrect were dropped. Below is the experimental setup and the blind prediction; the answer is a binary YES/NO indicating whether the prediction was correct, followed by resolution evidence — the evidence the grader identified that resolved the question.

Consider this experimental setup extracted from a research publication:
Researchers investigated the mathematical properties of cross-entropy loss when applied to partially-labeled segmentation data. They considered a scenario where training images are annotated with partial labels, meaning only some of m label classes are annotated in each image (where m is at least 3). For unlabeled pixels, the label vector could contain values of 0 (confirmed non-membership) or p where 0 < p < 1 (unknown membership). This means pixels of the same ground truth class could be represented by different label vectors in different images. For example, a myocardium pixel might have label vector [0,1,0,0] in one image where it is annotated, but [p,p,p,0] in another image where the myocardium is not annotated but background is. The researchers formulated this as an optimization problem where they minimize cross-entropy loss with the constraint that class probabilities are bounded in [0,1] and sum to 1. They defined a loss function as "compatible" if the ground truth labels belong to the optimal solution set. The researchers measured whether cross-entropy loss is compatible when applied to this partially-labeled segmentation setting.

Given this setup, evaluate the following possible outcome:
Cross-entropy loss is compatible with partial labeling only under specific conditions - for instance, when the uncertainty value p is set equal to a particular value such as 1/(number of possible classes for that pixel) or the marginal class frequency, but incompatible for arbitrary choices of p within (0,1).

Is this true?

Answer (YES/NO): NO